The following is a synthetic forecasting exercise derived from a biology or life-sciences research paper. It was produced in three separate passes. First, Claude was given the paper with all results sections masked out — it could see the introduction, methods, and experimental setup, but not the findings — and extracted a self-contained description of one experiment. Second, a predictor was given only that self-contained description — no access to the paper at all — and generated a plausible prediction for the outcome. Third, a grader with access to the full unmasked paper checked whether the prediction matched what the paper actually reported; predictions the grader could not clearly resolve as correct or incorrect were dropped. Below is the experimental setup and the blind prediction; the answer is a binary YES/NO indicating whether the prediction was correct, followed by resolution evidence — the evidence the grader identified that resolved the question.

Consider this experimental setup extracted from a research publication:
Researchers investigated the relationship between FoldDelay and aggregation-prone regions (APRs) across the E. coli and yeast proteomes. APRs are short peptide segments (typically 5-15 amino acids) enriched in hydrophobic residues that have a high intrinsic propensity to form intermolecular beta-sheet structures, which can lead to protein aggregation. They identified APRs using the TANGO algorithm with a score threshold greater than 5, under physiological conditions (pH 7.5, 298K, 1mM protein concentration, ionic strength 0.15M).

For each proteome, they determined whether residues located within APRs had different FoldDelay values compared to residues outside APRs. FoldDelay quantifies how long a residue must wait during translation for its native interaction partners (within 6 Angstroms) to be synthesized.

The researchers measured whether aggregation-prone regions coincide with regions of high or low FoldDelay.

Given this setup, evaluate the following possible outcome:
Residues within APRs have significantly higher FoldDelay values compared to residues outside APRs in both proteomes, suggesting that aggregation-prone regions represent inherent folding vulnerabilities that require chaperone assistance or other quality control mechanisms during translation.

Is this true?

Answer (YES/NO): YES